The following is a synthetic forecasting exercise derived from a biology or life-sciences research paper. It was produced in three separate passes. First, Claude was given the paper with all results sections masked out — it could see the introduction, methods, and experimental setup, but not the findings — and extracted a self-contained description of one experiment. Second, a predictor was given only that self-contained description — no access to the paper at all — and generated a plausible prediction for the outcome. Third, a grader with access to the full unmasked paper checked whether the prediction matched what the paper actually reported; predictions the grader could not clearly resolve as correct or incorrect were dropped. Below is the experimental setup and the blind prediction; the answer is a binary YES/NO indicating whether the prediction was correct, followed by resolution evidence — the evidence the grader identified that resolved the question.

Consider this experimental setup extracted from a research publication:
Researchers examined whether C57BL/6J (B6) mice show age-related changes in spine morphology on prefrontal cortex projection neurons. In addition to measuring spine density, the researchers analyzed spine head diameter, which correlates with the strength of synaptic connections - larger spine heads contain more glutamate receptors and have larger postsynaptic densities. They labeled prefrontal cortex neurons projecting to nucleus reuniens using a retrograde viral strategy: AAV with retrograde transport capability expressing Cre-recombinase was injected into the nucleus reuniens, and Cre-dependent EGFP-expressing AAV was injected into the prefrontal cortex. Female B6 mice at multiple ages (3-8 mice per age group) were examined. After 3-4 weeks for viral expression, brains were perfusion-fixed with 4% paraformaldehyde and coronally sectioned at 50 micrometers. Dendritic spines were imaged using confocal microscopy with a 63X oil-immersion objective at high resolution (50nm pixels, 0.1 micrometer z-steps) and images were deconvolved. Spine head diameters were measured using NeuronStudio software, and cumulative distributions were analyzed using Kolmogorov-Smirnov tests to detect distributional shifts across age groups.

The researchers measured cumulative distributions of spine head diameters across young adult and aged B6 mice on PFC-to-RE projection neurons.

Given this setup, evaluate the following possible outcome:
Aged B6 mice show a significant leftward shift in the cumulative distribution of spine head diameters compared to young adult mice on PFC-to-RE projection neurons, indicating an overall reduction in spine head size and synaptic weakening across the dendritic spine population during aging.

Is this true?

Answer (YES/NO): NO